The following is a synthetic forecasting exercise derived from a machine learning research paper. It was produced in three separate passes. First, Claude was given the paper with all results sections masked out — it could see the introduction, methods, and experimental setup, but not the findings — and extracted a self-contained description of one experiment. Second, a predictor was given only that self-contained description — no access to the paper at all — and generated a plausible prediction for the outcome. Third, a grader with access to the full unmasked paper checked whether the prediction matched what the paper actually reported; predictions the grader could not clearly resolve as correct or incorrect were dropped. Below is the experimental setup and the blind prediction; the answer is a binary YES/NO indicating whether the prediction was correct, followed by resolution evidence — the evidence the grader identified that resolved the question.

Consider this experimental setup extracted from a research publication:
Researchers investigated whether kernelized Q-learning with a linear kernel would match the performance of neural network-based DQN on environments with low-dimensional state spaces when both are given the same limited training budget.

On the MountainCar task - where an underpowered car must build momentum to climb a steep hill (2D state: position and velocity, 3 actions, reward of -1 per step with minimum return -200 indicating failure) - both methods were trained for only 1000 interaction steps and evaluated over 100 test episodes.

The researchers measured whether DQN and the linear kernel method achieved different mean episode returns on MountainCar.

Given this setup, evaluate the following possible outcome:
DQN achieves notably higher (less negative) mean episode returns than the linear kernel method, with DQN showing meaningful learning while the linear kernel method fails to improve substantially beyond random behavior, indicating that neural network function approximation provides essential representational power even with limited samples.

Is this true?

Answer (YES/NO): NO